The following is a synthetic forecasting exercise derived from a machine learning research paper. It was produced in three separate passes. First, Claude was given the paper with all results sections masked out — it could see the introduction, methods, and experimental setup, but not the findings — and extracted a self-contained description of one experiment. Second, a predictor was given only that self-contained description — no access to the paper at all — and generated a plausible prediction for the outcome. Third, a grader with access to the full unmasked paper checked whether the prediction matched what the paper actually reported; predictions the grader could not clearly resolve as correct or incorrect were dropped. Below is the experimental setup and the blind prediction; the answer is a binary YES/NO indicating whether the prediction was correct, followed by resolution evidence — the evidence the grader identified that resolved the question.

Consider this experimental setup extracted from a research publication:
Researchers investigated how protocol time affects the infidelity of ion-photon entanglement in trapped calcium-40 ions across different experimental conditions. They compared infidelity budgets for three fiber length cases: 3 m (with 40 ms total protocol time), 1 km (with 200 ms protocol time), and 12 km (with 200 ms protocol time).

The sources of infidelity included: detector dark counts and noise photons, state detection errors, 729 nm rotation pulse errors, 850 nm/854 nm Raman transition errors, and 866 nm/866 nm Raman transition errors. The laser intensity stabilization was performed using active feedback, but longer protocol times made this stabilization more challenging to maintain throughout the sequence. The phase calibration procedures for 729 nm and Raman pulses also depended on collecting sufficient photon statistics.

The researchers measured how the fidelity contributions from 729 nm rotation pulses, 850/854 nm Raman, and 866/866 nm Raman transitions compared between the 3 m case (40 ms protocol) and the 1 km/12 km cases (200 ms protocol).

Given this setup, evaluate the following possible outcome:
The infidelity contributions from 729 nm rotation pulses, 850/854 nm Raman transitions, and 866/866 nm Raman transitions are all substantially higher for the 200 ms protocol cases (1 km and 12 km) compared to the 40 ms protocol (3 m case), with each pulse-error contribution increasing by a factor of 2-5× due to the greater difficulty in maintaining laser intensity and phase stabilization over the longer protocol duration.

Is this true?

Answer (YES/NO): NO